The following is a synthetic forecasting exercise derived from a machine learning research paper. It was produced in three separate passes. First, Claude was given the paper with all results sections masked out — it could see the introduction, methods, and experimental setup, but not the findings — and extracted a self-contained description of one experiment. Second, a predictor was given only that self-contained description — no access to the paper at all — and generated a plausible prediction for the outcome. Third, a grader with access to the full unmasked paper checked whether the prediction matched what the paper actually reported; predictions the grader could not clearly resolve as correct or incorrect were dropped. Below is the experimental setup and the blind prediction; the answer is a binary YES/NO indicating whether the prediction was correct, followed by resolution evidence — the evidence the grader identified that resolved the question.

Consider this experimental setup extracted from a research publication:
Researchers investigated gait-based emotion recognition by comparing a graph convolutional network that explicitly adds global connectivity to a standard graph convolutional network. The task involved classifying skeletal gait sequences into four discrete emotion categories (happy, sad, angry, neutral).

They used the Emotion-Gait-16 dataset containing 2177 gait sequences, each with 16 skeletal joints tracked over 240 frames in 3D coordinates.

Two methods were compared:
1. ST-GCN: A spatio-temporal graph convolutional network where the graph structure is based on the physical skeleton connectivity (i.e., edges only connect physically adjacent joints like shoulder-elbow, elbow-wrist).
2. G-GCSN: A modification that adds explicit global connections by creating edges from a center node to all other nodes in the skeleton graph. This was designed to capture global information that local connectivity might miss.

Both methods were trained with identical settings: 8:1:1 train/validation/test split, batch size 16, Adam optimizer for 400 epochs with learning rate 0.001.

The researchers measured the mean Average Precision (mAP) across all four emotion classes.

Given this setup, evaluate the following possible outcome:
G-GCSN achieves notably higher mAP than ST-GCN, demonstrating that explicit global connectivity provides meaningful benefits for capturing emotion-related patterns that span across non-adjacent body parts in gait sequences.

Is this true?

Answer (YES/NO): NO